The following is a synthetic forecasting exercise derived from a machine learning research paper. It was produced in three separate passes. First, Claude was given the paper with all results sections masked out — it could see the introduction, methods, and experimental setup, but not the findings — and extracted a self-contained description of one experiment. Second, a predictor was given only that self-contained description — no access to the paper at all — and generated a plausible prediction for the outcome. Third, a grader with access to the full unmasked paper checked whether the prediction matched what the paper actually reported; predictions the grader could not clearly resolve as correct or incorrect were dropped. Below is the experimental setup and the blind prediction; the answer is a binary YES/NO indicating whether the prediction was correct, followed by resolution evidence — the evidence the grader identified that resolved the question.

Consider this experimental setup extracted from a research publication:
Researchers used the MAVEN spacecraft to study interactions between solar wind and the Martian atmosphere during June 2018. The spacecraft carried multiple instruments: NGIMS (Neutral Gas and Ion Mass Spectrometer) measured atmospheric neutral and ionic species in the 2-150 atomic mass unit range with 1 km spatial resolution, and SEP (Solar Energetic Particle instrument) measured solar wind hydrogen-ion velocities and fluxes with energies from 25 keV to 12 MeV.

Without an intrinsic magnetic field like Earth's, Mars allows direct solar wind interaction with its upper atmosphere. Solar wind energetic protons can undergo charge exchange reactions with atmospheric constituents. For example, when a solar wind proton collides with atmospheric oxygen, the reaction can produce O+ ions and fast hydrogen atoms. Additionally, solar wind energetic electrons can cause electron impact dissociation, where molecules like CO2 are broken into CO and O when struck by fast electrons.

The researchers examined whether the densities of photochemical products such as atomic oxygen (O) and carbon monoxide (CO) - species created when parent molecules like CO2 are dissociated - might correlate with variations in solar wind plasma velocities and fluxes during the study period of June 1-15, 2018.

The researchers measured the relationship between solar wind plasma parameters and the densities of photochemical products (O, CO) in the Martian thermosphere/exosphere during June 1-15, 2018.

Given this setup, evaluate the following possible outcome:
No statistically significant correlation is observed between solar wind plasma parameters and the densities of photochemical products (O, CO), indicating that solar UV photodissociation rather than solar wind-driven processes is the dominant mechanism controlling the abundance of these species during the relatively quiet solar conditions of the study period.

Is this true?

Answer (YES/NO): NO